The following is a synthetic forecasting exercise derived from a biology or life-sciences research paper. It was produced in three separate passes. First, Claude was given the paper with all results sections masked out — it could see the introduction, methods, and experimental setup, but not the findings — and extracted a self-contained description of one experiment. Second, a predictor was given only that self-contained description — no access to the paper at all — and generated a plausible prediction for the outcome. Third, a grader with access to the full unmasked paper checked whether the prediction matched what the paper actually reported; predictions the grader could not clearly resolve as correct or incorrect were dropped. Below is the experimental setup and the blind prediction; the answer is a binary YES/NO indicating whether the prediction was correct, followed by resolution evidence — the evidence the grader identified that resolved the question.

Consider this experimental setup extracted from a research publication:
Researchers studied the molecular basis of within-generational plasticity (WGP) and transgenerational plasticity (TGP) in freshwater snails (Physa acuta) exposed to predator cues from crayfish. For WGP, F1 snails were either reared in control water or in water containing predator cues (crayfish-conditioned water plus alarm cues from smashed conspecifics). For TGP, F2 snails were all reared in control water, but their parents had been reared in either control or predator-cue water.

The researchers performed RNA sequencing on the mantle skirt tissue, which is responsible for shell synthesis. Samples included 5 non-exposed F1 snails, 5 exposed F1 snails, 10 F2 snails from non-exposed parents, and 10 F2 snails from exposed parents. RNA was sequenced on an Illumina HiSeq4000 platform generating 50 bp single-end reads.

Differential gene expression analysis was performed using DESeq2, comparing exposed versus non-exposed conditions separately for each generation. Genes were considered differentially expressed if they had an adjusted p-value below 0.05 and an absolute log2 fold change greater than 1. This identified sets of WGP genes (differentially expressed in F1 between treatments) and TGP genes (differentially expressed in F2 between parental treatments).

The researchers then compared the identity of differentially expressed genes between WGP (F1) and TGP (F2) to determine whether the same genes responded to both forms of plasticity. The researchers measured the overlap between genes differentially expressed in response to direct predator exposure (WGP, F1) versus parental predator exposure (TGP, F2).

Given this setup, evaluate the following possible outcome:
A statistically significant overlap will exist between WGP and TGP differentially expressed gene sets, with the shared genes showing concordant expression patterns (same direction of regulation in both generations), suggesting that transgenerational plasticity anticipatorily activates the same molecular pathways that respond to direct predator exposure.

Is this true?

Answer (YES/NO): NO